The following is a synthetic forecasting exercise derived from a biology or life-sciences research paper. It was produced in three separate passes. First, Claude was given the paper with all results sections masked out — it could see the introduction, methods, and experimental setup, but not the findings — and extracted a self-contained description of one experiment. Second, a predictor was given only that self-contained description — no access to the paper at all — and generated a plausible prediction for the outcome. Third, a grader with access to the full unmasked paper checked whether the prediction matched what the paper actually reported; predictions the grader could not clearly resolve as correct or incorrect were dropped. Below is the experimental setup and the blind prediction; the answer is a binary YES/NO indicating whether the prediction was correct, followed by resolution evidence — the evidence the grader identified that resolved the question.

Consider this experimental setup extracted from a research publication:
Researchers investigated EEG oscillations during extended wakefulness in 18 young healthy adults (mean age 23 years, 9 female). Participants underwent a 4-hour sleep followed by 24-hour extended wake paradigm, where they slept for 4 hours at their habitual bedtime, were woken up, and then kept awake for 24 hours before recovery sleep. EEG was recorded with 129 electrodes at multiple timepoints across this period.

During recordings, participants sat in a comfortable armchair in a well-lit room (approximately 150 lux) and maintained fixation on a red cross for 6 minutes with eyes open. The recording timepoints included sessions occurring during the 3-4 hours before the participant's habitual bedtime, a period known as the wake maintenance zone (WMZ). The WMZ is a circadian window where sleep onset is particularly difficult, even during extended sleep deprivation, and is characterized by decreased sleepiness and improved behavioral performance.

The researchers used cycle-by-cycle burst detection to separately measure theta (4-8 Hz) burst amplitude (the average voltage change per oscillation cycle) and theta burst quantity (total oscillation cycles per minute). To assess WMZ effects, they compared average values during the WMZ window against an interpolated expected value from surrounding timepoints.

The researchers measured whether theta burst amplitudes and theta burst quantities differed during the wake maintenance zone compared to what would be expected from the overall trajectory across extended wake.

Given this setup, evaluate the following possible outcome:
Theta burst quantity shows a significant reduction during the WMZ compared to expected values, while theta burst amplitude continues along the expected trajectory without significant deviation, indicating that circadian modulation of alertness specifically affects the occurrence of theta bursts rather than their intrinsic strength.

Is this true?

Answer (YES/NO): NO